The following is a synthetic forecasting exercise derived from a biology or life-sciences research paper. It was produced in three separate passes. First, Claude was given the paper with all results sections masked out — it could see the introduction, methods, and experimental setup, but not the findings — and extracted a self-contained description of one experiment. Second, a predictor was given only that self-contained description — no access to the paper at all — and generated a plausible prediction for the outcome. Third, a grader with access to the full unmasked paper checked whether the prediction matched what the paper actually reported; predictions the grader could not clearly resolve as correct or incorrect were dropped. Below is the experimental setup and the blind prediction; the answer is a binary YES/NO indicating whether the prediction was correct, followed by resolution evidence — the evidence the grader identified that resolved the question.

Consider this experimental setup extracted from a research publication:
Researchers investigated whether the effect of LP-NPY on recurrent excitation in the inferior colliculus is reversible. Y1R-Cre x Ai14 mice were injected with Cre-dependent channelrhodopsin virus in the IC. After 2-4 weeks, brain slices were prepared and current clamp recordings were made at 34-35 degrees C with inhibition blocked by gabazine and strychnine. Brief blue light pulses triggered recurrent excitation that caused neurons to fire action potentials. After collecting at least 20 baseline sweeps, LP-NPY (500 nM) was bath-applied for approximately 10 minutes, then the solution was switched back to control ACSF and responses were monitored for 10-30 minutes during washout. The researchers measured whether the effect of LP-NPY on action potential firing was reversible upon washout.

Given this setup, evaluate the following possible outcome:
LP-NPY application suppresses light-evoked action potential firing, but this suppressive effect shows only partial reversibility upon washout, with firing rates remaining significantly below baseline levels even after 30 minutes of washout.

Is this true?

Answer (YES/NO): NO